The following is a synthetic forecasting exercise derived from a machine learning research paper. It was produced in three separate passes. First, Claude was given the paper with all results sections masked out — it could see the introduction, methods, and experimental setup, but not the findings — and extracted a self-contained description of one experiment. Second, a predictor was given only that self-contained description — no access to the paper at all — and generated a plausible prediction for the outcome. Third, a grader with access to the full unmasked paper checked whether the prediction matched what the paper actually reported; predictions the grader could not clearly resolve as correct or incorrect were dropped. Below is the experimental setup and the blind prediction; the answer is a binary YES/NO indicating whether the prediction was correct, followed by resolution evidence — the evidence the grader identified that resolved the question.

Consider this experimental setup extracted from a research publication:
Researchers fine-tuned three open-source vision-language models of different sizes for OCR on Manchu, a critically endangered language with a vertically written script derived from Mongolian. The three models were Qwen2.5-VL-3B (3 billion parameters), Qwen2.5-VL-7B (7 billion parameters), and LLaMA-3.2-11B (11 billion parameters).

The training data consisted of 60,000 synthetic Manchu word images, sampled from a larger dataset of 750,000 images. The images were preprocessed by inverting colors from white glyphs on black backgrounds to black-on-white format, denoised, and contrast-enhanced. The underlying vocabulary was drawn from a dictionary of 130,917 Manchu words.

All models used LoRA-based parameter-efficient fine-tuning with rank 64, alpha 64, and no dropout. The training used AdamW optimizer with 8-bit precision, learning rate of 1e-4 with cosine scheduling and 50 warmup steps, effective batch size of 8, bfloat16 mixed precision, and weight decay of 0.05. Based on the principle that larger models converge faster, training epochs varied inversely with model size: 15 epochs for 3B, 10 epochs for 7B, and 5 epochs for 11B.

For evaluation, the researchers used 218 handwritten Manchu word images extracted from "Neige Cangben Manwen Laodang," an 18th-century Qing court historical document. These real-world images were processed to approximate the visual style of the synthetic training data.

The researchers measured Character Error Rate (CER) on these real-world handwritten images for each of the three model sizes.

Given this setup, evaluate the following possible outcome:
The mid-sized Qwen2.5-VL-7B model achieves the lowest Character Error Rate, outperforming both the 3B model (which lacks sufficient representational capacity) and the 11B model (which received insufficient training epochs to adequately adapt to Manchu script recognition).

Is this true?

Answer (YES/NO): NO